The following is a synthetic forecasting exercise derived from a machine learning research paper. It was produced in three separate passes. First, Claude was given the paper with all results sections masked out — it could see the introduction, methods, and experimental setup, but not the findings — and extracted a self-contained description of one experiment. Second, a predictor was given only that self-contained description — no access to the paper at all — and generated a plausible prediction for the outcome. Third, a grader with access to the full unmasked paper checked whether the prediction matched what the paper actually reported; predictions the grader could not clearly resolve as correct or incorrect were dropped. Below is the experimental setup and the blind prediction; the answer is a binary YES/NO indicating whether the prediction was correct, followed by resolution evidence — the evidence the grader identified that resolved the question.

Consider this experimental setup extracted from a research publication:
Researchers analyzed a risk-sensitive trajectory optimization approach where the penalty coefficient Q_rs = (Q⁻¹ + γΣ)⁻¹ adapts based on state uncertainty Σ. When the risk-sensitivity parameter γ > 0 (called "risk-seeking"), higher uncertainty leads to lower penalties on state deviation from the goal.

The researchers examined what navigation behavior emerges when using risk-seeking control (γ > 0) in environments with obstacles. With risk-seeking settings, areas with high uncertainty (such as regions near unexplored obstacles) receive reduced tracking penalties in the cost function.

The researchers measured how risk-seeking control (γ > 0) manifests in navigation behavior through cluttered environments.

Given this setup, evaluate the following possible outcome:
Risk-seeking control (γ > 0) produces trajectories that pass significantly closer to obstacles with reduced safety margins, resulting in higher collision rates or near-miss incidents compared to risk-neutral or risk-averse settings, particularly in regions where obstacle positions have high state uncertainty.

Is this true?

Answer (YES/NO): NO